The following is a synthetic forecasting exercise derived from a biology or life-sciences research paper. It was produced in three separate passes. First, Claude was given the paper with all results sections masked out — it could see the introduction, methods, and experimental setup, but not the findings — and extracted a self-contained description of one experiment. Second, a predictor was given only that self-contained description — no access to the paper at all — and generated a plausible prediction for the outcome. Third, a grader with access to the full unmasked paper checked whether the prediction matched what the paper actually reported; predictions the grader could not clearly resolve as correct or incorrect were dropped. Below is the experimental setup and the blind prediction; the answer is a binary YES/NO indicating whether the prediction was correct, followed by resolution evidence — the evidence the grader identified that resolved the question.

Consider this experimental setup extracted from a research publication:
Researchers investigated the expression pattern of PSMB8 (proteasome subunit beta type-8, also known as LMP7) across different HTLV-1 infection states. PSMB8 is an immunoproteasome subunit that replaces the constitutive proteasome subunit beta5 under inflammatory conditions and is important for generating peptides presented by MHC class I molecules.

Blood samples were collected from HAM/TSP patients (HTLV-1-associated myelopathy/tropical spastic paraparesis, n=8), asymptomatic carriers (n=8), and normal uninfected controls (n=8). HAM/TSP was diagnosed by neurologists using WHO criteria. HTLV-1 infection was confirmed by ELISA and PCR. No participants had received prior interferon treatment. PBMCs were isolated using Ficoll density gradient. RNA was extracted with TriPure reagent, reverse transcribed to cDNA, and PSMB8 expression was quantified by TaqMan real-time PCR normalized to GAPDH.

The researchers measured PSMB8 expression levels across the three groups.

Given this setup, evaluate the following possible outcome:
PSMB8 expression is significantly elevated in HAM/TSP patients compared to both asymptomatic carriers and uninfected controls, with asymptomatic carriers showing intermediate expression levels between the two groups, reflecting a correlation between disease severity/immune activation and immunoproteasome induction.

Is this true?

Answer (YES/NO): NO